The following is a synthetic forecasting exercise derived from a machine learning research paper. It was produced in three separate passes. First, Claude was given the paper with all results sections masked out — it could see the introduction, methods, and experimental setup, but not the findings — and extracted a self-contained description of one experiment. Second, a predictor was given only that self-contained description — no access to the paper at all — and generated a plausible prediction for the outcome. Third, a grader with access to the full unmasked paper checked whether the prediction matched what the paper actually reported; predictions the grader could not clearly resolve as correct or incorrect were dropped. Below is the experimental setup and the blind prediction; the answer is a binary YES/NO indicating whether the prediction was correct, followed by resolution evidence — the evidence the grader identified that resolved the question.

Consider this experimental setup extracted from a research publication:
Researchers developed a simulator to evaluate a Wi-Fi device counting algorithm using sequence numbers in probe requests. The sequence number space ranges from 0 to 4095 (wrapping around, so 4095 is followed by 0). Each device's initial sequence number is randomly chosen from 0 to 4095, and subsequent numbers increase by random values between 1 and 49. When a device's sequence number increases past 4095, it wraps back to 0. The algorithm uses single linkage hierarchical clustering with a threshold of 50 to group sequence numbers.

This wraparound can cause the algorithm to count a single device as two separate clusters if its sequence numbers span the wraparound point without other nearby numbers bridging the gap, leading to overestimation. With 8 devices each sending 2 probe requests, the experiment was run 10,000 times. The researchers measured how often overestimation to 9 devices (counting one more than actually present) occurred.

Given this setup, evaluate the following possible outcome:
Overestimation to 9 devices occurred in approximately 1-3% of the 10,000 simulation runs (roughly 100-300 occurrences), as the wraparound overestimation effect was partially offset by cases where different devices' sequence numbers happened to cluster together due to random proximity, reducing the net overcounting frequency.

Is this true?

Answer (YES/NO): YES